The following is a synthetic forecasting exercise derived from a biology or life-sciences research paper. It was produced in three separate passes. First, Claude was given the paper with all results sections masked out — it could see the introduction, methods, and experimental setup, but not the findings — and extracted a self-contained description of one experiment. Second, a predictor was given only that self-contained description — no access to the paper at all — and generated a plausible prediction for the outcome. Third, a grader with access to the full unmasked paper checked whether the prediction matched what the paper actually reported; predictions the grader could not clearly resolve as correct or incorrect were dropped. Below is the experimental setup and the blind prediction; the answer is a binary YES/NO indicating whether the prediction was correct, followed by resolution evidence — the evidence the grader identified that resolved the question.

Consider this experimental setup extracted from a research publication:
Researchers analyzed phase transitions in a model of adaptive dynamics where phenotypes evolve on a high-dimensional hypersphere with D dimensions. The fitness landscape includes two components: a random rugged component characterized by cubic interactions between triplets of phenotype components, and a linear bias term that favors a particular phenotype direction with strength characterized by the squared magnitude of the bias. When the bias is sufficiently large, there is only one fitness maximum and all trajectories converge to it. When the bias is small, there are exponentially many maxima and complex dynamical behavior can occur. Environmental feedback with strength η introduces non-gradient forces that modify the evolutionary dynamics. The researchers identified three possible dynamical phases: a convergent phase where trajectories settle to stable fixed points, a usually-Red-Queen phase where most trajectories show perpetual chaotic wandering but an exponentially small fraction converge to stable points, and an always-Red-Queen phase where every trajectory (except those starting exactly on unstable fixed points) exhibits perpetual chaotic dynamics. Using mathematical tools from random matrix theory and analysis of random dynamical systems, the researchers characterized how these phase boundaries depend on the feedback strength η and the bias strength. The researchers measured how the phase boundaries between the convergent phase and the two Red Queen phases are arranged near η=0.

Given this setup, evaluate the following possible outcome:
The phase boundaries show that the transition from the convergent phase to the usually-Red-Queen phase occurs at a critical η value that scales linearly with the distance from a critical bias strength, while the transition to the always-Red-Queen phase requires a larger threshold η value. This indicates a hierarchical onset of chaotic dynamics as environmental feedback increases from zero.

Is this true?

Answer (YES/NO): NO